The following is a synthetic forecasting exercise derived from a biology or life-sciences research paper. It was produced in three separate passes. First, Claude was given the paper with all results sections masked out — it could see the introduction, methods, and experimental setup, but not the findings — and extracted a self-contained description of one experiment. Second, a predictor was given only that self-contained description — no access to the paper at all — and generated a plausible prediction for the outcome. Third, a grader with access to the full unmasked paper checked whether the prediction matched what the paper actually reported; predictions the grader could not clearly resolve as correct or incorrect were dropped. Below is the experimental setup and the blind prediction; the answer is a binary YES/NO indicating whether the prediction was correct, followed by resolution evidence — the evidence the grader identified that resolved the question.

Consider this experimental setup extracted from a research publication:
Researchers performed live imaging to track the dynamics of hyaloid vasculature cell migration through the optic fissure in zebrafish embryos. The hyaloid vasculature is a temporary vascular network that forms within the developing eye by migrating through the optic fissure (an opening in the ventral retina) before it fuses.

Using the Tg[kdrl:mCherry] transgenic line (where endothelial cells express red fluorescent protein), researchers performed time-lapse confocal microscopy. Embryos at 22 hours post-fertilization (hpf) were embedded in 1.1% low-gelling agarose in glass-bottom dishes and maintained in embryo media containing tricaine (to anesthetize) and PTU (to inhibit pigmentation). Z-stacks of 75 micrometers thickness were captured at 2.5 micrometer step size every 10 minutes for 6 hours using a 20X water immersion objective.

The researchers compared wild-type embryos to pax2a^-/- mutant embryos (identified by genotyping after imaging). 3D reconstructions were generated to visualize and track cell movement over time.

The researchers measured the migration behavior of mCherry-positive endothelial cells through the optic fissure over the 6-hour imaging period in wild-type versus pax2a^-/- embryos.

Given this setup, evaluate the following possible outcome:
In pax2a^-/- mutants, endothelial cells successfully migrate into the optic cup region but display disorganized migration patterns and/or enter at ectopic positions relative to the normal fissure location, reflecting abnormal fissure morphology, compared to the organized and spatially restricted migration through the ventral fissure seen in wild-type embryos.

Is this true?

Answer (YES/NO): NO